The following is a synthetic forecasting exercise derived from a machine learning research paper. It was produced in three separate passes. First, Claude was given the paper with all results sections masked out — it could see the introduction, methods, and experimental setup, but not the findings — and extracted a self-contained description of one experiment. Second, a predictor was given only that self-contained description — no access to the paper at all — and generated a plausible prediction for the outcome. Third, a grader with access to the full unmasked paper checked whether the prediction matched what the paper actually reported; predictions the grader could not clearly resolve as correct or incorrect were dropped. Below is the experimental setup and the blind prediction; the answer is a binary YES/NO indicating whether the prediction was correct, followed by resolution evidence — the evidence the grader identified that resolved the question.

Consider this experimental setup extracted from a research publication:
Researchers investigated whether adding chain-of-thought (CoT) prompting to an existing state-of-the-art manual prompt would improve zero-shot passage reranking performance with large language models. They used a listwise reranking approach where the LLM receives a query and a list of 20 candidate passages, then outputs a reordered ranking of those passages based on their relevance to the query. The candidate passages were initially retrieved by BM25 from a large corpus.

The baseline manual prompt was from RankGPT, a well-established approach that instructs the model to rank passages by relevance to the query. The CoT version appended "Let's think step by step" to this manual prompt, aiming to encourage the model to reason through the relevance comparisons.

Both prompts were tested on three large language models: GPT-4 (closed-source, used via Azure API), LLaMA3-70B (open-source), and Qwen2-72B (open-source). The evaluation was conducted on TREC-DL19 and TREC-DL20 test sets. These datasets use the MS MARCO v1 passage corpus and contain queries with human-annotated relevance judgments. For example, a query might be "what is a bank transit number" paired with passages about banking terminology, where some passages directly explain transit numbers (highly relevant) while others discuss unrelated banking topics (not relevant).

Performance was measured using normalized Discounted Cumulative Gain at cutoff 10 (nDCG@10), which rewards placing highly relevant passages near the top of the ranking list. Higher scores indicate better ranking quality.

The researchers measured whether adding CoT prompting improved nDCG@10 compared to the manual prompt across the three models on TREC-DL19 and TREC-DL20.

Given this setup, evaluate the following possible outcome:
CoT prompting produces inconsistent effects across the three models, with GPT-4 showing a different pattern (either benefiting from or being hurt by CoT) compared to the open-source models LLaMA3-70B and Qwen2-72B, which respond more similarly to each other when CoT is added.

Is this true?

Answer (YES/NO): NO